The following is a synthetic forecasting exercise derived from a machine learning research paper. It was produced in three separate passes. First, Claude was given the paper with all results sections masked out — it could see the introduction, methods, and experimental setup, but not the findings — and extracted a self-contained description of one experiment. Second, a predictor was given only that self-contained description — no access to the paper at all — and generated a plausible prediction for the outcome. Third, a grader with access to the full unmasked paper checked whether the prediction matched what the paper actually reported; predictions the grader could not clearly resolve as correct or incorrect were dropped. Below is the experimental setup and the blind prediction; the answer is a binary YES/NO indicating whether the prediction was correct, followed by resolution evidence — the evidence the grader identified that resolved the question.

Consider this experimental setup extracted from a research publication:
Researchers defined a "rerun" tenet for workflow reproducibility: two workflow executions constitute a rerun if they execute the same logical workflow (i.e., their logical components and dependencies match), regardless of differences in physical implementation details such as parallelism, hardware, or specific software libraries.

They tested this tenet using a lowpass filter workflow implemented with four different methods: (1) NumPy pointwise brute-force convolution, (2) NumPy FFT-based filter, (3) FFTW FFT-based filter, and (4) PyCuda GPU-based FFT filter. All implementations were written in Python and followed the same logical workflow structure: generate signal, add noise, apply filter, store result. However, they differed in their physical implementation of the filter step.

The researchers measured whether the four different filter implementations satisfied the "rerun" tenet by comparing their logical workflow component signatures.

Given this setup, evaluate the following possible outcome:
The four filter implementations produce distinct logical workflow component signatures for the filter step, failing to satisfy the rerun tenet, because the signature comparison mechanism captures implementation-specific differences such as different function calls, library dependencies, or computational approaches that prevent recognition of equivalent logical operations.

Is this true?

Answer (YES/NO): NO